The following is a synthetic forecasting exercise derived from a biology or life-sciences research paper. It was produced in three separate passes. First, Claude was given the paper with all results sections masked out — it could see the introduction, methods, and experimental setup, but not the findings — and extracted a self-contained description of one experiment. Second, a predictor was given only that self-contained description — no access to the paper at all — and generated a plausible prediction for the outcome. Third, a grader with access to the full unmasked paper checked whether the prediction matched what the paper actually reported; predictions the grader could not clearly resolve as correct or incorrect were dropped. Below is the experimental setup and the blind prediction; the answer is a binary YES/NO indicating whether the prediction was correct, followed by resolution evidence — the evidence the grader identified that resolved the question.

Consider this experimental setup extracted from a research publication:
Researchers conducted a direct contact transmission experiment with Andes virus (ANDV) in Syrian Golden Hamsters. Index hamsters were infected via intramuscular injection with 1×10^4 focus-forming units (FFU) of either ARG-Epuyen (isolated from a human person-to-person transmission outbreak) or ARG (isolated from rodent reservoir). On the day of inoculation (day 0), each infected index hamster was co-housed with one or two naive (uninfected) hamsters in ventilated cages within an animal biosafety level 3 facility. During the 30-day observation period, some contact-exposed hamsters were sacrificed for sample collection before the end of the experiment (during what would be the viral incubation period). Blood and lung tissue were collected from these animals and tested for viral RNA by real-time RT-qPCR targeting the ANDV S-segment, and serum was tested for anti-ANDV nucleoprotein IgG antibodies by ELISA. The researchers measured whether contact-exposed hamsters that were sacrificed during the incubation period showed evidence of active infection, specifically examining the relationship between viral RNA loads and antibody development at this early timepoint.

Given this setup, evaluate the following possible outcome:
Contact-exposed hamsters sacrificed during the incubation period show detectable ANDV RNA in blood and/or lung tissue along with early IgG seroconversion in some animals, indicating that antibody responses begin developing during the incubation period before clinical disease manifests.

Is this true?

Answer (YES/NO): NO